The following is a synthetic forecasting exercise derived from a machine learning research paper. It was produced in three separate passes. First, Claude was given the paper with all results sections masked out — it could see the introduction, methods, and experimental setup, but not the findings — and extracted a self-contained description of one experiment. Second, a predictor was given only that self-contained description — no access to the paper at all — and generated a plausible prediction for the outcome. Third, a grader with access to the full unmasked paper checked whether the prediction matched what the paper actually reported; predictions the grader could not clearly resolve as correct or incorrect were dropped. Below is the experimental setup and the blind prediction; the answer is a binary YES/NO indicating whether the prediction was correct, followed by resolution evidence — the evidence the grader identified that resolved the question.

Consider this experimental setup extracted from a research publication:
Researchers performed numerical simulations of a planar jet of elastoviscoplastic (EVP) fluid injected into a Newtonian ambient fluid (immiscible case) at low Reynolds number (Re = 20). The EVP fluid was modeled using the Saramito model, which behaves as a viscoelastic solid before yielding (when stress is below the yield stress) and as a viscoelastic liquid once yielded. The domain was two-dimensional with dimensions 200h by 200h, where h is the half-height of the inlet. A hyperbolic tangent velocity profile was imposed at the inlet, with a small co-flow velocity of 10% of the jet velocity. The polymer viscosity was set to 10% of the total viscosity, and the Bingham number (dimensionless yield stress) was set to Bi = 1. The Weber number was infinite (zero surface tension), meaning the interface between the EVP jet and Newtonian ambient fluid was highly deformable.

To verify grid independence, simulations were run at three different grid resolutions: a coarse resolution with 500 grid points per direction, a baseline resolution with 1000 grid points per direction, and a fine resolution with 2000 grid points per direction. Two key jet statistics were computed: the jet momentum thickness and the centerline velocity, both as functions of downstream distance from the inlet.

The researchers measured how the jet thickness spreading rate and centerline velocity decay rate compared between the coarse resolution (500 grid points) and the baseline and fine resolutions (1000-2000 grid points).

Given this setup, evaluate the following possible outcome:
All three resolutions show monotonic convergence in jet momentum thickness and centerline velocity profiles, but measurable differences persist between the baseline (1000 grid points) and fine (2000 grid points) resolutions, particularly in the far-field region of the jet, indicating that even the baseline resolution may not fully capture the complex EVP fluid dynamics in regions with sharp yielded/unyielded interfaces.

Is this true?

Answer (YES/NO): NO